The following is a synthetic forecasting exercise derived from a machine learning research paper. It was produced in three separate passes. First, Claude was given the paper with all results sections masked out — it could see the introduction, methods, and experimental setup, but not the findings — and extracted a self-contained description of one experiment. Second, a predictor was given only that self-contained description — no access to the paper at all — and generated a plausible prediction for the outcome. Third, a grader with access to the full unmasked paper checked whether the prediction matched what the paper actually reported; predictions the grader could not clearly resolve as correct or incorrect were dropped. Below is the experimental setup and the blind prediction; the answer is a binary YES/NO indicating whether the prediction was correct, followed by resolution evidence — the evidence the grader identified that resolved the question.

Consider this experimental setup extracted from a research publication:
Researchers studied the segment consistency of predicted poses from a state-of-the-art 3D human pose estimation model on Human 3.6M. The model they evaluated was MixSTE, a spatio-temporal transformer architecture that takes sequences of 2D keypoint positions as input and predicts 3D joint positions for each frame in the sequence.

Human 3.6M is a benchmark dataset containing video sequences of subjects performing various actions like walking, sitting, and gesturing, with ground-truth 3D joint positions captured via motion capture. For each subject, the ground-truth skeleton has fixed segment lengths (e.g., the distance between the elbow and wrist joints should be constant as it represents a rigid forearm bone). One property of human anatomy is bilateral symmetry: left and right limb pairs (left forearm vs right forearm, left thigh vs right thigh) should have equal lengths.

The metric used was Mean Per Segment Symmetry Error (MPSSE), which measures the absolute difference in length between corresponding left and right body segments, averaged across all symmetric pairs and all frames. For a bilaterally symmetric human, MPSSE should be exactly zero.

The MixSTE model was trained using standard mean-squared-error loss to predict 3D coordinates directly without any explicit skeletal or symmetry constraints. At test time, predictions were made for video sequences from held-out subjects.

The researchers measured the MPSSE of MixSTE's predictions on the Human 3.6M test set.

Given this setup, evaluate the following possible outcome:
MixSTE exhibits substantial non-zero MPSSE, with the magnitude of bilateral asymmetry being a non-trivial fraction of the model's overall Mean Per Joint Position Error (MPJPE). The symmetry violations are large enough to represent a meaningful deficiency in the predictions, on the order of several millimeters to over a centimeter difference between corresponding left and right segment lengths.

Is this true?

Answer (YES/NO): YES